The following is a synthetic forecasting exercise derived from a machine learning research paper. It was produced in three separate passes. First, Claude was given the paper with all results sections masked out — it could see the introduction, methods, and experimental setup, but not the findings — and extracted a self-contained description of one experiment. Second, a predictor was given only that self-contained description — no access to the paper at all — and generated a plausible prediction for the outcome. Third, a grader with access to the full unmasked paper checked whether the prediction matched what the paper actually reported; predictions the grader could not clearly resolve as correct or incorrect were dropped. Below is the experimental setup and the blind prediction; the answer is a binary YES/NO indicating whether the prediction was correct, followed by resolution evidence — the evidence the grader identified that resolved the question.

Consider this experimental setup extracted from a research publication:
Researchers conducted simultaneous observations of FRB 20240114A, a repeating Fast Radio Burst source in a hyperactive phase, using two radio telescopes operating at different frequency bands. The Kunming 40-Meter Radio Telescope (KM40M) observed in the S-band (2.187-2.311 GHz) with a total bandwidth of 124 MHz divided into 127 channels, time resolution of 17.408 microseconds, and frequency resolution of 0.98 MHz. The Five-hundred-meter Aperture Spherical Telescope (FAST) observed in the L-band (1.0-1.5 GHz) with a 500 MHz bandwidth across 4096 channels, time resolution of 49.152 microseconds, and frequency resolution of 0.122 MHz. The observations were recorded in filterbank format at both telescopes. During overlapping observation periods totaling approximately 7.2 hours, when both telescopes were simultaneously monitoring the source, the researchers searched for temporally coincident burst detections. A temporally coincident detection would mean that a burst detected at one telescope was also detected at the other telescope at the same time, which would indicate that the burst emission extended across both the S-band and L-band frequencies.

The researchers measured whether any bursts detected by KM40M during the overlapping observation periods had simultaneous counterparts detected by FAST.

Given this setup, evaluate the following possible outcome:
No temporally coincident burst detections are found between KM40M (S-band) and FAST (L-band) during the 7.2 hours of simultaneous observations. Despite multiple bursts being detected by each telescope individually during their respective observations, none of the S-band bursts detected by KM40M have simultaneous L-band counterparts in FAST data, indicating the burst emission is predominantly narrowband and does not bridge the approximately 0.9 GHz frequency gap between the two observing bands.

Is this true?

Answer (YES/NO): YES